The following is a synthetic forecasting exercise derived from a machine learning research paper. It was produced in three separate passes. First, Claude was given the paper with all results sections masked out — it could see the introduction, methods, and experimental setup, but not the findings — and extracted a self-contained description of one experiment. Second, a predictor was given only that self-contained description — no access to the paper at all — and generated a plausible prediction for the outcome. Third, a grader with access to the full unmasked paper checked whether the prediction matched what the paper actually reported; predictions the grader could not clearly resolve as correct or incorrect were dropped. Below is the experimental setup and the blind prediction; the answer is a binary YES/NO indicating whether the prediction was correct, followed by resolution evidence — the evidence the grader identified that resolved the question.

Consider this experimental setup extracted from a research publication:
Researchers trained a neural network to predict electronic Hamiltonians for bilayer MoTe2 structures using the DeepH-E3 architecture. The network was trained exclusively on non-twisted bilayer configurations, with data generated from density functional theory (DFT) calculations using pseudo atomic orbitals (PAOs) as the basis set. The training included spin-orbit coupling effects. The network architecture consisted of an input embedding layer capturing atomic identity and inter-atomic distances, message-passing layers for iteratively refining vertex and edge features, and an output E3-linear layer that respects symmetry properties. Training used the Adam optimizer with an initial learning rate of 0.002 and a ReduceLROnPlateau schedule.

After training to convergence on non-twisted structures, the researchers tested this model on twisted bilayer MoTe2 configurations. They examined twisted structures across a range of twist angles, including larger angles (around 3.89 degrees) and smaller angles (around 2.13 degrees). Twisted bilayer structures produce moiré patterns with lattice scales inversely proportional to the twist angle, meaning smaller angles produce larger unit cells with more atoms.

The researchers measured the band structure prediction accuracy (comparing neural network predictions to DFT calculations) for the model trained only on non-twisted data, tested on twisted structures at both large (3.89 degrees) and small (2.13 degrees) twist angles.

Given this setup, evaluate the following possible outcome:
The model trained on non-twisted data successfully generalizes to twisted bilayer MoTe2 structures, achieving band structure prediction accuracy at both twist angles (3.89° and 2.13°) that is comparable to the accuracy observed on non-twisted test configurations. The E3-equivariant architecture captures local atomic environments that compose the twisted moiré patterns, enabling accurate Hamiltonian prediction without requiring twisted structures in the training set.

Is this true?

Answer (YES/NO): NO